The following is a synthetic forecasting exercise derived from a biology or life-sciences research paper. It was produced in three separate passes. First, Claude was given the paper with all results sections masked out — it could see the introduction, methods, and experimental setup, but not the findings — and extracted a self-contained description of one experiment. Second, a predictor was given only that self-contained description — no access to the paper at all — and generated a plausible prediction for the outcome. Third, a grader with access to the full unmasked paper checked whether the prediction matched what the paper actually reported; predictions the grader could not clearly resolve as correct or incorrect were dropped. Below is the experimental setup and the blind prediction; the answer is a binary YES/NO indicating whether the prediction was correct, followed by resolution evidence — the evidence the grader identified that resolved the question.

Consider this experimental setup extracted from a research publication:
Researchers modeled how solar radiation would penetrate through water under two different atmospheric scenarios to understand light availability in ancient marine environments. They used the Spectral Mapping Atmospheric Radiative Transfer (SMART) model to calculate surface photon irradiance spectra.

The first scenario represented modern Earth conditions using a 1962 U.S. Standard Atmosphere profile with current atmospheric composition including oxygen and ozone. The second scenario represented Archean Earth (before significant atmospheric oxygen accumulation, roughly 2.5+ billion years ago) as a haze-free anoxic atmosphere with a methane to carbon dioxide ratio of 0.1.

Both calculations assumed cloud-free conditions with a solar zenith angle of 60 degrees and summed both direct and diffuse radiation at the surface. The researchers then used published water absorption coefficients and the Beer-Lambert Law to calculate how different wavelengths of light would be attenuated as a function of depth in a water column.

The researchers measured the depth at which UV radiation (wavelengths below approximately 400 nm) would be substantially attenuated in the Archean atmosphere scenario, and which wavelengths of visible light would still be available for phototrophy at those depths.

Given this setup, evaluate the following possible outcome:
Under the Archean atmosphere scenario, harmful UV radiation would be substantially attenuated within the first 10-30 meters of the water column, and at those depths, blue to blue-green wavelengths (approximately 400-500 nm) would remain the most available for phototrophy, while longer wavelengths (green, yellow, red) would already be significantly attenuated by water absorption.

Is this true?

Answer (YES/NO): NO